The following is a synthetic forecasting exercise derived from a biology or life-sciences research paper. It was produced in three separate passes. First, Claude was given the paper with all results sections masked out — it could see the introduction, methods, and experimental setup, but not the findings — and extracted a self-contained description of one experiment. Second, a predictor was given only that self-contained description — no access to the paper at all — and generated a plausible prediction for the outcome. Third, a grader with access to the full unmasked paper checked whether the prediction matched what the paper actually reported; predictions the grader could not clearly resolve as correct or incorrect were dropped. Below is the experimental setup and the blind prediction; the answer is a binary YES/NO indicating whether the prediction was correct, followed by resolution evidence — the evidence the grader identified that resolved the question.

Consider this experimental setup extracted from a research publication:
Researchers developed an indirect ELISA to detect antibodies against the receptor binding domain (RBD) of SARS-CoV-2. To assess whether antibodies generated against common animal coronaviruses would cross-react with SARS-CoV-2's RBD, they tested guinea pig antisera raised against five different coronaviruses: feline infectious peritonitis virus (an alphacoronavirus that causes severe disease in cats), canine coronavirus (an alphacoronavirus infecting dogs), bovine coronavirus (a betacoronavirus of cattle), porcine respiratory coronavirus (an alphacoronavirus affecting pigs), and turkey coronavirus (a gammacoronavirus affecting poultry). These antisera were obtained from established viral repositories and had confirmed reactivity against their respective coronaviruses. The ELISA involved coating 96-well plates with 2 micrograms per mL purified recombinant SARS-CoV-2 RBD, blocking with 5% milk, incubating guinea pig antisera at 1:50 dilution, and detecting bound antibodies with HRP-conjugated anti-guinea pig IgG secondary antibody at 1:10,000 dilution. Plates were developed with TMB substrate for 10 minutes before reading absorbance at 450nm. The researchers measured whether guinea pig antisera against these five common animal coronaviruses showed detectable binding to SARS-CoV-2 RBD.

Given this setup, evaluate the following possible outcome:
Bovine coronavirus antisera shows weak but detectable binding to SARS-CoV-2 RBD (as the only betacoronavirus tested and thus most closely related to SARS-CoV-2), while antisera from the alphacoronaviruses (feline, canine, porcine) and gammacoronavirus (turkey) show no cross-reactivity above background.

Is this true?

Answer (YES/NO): NO